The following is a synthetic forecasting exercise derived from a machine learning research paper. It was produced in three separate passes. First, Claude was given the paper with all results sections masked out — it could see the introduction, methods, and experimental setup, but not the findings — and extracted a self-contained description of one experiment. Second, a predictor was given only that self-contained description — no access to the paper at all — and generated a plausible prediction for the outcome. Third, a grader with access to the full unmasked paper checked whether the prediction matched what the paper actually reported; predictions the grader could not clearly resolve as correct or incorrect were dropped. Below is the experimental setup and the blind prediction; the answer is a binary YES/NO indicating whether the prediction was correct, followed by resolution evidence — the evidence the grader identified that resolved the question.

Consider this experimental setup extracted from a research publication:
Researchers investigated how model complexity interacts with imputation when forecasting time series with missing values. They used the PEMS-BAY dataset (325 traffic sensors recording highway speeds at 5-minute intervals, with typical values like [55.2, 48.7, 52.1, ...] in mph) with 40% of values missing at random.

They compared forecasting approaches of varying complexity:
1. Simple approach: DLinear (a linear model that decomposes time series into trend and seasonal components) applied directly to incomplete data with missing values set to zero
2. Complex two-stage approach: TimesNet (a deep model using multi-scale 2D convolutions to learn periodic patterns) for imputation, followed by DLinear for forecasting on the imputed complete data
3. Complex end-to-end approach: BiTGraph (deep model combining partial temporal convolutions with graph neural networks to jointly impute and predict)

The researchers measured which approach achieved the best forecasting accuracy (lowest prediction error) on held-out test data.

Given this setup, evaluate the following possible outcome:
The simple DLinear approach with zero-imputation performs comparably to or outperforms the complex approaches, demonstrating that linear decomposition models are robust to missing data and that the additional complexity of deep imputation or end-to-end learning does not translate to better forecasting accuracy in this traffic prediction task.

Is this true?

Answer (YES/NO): YES